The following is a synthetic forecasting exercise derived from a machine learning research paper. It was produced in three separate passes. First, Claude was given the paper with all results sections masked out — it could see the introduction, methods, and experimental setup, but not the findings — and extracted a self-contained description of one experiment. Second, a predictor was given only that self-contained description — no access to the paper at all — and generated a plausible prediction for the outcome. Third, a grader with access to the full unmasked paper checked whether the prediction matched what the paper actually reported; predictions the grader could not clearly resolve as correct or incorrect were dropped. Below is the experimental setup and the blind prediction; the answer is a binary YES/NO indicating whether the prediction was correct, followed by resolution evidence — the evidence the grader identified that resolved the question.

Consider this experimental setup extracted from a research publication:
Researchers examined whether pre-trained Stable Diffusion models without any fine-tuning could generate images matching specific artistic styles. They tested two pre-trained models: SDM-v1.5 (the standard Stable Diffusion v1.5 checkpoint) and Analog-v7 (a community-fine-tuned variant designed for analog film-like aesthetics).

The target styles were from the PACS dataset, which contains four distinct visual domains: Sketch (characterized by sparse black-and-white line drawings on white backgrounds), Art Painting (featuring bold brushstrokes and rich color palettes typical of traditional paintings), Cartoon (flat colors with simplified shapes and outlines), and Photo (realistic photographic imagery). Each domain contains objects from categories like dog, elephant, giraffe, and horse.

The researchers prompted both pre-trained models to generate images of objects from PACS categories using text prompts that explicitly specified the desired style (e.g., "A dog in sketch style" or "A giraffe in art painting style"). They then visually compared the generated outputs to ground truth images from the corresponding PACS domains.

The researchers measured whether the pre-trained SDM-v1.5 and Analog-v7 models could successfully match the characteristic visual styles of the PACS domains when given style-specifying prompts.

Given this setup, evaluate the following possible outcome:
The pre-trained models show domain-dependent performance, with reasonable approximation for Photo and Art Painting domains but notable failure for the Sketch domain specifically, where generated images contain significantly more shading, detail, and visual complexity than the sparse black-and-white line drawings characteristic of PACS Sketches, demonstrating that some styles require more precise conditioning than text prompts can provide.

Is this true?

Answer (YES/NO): NO